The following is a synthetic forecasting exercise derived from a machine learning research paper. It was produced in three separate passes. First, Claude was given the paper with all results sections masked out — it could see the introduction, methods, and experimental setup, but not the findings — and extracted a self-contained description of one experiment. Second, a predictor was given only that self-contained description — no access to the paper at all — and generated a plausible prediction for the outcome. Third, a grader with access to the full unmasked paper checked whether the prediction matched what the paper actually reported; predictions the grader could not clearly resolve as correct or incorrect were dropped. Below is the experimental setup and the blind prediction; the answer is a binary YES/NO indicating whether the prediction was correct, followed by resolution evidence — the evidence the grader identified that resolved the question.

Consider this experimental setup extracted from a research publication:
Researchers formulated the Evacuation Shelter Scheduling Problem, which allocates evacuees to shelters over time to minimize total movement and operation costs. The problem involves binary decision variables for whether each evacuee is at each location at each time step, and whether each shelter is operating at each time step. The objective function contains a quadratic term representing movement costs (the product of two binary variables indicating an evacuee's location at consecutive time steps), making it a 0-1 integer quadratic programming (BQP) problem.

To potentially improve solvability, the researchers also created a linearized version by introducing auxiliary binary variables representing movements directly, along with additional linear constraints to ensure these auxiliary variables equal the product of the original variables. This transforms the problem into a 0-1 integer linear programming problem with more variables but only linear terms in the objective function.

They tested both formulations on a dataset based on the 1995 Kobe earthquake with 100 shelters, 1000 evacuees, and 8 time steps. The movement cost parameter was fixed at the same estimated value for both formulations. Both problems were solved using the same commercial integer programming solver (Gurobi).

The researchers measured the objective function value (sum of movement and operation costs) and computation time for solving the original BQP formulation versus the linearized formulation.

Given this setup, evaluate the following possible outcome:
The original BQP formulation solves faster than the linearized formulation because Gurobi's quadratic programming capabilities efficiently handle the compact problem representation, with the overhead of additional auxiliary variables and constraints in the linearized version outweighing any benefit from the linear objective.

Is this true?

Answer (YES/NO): NO